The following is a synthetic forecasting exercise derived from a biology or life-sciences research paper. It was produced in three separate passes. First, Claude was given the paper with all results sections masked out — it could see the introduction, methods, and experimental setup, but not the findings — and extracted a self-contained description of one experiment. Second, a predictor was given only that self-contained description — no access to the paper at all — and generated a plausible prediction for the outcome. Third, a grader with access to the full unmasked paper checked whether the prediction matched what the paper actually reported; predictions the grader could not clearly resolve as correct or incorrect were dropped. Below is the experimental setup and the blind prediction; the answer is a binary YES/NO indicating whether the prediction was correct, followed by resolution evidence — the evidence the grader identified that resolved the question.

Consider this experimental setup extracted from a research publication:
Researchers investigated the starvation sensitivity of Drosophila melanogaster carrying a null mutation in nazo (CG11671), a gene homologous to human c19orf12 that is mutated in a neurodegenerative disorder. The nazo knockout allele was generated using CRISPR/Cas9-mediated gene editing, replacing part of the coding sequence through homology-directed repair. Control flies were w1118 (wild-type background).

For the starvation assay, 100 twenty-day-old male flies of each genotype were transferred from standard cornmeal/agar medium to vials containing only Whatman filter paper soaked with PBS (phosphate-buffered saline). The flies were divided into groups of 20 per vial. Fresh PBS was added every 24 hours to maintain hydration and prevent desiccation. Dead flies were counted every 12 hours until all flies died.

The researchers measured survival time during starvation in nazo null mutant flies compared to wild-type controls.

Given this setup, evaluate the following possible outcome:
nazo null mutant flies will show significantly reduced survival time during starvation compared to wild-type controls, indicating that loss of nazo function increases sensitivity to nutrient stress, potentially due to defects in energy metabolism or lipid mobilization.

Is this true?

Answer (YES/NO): YES